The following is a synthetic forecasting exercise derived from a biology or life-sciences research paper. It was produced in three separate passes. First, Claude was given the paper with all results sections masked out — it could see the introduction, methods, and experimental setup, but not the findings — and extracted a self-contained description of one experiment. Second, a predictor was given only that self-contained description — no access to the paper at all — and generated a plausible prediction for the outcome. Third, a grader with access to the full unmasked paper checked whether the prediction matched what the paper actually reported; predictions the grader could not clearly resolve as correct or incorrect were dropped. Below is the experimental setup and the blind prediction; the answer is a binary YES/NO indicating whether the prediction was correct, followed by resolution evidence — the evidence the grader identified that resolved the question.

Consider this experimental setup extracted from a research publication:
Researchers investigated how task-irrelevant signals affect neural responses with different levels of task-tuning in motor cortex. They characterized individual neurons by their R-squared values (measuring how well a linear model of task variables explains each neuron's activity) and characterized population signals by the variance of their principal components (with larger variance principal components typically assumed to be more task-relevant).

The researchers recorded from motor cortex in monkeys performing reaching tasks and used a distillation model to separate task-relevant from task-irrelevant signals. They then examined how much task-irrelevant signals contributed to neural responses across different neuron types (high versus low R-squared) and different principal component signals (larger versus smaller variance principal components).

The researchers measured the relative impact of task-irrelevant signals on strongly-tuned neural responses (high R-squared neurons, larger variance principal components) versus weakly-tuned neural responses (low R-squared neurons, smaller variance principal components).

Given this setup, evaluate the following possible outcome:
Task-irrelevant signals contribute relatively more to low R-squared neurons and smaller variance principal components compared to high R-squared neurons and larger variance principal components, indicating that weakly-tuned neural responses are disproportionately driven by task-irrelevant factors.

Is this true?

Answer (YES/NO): YES